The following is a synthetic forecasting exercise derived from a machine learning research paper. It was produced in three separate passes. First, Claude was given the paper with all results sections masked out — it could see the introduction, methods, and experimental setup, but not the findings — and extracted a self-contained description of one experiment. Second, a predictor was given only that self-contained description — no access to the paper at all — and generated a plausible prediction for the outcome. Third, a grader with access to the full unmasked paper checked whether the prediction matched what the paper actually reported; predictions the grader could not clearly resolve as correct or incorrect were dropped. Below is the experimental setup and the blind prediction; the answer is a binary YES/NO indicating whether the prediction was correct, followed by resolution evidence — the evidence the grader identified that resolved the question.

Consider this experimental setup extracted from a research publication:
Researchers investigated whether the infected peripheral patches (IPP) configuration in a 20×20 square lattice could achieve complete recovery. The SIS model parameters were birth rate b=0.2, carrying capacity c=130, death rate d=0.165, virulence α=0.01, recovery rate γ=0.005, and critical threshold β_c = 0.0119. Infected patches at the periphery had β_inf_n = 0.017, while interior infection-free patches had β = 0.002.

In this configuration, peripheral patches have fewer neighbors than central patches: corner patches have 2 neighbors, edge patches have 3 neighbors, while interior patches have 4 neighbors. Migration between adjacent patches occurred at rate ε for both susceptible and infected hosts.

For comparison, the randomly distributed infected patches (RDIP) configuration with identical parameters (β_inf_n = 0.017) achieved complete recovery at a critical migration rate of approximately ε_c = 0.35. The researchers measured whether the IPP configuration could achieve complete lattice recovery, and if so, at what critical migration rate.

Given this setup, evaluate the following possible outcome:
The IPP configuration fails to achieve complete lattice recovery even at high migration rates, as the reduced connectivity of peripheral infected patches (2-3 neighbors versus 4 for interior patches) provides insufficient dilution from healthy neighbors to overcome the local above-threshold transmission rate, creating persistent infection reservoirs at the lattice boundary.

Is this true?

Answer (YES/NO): NO